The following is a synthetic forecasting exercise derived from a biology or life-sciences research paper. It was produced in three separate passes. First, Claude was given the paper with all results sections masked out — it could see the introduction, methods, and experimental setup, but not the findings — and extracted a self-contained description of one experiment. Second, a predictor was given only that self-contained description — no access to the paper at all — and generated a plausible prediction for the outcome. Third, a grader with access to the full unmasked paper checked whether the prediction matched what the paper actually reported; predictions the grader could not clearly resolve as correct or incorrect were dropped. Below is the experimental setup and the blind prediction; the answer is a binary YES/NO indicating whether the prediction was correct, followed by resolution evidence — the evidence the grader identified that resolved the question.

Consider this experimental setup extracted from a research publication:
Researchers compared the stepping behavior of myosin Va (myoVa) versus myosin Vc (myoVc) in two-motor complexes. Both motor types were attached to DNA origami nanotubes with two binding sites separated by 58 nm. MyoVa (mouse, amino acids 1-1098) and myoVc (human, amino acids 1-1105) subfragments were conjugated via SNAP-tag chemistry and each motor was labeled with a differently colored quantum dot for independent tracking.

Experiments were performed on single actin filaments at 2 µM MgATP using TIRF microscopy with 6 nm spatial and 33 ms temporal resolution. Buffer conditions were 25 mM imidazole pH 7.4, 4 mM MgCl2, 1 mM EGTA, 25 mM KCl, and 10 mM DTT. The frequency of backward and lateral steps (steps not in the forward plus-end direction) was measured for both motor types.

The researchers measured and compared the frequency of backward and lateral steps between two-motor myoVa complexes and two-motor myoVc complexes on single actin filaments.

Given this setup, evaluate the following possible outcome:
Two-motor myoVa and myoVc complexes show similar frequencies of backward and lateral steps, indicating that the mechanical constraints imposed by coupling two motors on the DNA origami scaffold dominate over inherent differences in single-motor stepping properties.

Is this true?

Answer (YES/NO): NO